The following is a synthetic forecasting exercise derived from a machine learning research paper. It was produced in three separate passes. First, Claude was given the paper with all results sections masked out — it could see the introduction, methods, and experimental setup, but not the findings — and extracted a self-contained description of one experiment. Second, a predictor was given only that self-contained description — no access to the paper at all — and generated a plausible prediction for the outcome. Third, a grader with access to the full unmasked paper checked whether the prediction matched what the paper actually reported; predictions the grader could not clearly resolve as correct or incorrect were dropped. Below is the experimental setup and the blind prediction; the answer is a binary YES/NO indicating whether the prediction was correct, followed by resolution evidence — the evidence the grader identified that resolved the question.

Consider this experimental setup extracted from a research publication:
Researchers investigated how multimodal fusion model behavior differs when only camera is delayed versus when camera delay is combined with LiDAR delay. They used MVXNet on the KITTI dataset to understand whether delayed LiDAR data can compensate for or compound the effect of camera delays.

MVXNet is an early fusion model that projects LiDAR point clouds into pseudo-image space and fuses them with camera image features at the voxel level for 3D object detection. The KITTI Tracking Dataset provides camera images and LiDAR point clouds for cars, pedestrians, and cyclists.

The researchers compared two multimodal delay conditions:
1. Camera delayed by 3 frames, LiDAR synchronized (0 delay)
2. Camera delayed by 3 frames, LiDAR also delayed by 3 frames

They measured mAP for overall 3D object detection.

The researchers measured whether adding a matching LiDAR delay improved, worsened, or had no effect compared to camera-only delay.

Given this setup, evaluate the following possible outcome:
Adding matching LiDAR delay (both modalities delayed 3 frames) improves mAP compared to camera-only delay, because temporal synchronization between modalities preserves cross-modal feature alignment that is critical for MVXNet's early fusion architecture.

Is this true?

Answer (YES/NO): NO